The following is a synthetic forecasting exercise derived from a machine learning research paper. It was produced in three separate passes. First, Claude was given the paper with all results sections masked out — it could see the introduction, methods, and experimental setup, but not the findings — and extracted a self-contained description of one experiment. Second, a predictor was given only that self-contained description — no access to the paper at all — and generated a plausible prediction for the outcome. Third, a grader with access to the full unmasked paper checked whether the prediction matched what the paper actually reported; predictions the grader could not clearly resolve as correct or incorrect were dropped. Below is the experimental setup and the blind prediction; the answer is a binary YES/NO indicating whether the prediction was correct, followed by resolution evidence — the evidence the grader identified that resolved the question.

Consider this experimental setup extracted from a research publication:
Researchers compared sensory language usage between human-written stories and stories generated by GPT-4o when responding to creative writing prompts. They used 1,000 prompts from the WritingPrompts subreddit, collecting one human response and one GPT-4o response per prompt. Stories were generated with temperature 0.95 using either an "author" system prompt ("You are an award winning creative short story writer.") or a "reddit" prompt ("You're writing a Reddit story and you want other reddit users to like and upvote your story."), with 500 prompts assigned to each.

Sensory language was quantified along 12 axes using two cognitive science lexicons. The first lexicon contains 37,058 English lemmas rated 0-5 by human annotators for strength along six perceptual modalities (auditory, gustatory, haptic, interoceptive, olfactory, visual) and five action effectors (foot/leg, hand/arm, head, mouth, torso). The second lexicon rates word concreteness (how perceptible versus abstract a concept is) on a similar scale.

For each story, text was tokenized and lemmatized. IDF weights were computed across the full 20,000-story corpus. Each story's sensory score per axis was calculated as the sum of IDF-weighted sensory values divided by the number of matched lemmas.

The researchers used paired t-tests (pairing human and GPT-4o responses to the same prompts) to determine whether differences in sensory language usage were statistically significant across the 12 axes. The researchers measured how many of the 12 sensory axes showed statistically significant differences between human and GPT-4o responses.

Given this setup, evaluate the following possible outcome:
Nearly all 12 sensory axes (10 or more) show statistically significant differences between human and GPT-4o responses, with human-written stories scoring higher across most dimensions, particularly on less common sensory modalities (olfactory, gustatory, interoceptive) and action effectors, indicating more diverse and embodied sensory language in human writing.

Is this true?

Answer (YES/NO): NO